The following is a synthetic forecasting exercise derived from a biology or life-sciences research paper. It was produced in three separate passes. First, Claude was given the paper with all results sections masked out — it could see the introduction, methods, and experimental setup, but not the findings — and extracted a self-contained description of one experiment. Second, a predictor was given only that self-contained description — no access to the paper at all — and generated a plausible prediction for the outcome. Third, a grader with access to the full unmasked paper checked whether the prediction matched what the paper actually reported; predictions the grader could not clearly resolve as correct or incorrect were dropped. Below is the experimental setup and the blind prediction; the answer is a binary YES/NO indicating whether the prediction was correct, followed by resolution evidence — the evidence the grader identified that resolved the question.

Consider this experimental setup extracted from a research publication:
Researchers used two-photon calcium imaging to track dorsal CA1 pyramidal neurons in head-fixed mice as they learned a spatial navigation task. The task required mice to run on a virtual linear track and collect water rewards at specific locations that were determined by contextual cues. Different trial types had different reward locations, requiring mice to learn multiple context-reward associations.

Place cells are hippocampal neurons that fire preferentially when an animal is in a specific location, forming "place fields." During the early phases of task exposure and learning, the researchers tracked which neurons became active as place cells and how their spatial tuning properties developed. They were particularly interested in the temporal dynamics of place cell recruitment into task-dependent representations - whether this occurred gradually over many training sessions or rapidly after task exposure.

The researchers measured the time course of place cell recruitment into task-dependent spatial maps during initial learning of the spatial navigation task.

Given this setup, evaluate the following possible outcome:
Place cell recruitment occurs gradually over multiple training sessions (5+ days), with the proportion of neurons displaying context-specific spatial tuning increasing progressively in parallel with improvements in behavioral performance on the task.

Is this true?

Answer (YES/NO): NO